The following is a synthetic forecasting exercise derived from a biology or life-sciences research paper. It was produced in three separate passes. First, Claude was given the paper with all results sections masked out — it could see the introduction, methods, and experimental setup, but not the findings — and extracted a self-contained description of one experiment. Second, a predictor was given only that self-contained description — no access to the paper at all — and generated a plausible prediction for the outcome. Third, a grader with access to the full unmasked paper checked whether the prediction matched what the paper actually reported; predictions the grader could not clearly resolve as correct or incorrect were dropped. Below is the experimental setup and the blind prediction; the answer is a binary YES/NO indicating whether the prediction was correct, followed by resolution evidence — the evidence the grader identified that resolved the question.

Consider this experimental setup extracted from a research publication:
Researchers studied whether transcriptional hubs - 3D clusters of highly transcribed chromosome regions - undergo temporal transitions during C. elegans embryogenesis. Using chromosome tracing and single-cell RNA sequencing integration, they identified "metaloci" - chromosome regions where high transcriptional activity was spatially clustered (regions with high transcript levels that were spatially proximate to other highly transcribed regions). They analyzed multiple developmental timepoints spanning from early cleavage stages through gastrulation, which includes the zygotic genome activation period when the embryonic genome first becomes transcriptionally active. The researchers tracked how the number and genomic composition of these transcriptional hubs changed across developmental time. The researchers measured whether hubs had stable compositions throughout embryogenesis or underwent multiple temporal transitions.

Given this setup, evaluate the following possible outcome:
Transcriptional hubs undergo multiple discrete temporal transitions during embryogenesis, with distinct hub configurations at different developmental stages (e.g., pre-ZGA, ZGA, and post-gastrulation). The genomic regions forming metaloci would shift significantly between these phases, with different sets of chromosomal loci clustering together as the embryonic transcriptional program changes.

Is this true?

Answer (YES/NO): YES